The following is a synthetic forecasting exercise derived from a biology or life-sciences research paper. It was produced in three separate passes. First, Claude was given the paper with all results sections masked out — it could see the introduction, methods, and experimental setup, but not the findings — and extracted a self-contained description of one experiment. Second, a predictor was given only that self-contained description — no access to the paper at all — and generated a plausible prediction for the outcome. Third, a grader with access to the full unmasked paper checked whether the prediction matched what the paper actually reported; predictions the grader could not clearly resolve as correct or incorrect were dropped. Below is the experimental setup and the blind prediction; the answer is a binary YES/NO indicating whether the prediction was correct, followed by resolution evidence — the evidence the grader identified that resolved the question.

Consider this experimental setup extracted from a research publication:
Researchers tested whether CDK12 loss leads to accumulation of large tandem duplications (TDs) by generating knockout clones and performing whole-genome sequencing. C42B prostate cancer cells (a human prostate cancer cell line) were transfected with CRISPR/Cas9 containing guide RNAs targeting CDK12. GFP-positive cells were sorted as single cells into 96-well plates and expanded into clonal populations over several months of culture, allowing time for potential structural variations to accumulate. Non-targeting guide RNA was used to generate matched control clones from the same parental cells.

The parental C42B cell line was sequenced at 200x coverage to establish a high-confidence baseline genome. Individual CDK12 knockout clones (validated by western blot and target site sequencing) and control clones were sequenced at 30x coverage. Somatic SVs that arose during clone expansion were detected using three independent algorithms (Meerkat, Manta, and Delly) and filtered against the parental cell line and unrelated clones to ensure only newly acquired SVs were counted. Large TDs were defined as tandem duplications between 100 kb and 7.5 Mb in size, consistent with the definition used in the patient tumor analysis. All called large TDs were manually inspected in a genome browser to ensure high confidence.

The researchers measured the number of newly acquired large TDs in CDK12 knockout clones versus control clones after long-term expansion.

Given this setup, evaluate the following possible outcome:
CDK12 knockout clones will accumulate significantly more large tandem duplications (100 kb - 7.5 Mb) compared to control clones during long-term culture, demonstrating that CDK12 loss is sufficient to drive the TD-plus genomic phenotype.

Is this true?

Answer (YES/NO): YES